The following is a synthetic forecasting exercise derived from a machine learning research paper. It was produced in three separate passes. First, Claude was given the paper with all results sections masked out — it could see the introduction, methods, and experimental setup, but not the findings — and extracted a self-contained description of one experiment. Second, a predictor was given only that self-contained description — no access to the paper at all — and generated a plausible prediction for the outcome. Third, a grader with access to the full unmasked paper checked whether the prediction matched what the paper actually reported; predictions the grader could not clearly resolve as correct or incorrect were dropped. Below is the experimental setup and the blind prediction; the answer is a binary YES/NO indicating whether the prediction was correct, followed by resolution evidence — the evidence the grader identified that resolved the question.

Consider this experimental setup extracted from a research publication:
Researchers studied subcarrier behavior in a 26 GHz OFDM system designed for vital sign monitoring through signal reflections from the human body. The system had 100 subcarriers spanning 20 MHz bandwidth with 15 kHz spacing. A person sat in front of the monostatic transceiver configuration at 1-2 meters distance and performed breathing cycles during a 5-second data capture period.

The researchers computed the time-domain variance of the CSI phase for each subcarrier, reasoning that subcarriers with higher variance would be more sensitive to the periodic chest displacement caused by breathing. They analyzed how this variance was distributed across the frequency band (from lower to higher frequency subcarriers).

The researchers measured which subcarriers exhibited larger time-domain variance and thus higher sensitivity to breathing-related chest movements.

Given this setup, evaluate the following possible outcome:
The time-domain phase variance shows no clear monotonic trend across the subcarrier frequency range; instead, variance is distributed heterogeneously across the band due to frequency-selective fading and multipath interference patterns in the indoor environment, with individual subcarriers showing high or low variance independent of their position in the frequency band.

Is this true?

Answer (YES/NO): NO